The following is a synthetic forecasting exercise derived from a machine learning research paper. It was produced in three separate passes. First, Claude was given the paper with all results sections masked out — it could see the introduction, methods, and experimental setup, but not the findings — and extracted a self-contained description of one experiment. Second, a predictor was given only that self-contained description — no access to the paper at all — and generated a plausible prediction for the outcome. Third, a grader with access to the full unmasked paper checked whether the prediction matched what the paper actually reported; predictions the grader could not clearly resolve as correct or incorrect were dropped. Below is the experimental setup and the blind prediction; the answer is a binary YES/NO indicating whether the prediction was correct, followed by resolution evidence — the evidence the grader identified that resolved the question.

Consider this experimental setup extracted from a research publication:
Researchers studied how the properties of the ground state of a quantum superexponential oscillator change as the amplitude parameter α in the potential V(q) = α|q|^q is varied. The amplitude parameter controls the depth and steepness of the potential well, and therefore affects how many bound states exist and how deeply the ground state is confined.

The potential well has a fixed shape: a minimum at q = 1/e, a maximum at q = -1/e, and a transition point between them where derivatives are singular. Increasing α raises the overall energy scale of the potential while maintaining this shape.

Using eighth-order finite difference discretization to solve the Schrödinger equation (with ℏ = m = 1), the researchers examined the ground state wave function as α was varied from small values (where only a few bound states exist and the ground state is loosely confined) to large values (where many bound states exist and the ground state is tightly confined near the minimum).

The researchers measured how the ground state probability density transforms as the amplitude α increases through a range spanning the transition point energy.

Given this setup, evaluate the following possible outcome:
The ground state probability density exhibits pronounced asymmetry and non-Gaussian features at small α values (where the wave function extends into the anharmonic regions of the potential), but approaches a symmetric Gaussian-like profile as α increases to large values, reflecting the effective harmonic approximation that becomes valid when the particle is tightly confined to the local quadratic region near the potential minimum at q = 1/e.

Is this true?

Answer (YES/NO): NO